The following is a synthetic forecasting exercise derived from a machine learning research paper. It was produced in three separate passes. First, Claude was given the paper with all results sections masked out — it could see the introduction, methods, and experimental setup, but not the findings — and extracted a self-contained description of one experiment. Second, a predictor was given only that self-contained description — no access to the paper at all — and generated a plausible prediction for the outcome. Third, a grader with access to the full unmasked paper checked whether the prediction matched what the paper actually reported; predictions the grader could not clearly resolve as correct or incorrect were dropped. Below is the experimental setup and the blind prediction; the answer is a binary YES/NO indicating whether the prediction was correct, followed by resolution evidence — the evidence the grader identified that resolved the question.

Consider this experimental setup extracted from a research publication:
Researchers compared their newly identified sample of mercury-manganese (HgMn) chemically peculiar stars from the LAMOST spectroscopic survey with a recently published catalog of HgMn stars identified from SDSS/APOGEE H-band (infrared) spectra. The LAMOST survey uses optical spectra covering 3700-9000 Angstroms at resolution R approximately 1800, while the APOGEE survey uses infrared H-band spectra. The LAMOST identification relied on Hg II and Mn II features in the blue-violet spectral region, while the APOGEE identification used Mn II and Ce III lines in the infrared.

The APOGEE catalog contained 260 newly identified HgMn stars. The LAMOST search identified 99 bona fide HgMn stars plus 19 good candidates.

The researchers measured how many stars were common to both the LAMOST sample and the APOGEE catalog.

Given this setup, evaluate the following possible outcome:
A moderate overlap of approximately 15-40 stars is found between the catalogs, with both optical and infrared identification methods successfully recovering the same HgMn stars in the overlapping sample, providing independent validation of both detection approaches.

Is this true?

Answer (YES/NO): YES